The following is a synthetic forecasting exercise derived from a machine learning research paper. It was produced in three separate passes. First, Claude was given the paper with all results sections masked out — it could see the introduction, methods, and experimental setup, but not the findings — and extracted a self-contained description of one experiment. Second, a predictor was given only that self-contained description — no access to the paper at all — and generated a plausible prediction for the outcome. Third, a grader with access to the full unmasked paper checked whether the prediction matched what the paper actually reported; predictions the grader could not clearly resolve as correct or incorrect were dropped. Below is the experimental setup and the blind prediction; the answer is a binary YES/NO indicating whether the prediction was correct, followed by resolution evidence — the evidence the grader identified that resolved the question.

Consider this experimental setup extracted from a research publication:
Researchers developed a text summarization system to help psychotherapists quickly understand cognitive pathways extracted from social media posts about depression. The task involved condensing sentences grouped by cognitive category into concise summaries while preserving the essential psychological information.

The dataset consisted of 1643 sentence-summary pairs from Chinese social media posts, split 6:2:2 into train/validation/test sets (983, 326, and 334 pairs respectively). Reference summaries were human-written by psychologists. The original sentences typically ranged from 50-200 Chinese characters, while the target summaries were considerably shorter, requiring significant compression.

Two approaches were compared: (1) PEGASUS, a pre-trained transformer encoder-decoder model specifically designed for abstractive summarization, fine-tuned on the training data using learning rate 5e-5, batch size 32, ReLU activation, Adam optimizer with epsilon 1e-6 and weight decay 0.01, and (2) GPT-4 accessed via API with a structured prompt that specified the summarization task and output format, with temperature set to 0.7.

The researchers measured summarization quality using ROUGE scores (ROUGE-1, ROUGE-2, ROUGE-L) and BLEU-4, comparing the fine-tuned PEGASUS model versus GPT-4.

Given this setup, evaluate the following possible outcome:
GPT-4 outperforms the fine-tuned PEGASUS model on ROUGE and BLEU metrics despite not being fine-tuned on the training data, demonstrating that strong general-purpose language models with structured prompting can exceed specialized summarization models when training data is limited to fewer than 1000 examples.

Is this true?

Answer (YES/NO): YES